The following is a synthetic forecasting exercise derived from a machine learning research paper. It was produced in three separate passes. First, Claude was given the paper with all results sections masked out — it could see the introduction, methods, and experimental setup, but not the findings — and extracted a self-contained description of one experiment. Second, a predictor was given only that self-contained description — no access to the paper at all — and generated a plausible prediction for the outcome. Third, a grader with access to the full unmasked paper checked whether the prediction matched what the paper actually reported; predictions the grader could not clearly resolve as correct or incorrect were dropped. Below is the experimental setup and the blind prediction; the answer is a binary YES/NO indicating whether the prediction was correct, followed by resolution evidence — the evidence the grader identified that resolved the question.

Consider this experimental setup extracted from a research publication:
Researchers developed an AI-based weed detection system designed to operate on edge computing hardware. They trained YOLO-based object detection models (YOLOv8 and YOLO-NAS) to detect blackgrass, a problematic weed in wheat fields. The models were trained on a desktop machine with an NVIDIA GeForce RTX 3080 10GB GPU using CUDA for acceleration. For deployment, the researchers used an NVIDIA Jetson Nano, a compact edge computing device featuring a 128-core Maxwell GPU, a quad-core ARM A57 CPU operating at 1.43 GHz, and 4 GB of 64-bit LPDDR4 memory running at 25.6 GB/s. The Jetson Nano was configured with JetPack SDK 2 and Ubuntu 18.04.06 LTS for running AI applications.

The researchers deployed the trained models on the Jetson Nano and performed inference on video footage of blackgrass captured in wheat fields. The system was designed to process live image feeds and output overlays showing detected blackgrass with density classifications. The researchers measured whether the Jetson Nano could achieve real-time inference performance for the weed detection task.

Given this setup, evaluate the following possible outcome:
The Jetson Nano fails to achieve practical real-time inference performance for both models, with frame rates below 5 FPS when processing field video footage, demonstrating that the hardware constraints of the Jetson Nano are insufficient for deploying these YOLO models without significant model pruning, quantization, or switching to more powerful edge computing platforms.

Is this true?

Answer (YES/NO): YES